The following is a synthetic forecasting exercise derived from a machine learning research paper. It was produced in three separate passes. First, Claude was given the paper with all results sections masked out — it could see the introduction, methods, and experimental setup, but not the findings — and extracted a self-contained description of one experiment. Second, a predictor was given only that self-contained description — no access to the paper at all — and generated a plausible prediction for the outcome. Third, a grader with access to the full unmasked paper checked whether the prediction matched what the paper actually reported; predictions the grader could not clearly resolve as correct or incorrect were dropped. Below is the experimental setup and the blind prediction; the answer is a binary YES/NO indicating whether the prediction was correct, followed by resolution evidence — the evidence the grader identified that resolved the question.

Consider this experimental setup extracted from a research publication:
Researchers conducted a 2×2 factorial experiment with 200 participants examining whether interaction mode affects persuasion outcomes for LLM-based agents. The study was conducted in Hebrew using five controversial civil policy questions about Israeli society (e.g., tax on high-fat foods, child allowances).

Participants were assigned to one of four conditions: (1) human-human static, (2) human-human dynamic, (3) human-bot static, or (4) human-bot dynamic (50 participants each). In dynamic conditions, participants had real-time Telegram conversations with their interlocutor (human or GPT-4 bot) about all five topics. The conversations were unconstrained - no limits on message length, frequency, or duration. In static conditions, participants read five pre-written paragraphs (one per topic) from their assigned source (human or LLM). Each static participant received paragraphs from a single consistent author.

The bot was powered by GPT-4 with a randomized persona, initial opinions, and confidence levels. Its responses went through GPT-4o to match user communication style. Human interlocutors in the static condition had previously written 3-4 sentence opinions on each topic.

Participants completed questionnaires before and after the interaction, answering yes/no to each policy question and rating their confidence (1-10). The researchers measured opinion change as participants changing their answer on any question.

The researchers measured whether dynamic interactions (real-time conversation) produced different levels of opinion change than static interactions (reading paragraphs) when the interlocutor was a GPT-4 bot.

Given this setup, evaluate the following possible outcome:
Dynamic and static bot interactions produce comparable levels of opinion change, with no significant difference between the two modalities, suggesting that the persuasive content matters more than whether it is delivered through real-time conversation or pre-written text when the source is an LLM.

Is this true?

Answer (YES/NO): YES